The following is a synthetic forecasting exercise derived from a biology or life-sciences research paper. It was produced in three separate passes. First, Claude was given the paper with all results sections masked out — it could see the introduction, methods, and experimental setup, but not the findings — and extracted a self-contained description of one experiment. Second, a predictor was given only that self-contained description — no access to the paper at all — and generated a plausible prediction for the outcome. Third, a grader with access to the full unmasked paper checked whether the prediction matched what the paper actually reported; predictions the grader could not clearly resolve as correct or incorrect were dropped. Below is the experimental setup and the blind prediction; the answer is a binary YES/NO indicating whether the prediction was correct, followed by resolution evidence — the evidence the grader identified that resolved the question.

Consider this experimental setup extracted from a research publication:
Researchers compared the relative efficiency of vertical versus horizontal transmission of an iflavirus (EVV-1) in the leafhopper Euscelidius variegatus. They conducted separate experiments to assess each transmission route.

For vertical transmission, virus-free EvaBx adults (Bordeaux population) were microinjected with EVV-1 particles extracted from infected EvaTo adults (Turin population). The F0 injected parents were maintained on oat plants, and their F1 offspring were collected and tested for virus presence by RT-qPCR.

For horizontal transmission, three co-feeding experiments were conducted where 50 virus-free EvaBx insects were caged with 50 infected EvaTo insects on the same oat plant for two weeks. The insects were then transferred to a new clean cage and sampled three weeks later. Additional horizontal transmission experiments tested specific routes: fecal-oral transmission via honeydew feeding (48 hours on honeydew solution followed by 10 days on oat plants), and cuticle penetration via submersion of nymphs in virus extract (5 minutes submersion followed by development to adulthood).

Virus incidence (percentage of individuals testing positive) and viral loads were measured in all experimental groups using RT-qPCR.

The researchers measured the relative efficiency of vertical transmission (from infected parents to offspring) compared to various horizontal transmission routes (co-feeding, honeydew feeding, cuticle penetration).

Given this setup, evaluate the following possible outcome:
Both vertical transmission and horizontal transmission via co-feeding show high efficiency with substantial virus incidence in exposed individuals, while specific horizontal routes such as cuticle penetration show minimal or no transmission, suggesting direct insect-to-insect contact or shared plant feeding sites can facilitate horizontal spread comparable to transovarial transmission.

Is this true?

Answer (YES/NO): NO